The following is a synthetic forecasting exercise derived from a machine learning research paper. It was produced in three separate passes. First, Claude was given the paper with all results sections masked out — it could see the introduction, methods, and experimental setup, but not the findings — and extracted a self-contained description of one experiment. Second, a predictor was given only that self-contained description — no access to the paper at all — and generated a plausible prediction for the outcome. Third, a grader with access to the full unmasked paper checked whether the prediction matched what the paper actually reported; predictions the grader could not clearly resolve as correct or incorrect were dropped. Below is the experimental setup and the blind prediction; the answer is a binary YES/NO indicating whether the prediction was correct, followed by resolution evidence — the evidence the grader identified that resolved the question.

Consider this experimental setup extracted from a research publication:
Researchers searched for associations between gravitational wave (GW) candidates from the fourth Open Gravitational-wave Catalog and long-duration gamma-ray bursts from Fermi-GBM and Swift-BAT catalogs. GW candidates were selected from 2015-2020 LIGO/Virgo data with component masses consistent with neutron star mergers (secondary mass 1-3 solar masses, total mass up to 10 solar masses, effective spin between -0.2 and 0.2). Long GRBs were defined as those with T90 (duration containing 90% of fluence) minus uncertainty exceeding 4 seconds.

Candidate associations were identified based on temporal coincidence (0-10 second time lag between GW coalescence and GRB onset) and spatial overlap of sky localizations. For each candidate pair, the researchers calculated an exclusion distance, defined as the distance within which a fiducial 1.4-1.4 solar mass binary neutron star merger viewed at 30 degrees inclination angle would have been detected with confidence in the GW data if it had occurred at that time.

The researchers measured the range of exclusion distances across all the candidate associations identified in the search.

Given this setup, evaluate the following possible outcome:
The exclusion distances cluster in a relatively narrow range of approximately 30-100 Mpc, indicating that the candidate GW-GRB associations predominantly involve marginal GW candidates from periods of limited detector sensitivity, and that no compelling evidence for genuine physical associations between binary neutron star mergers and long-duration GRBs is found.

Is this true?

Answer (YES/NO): NO